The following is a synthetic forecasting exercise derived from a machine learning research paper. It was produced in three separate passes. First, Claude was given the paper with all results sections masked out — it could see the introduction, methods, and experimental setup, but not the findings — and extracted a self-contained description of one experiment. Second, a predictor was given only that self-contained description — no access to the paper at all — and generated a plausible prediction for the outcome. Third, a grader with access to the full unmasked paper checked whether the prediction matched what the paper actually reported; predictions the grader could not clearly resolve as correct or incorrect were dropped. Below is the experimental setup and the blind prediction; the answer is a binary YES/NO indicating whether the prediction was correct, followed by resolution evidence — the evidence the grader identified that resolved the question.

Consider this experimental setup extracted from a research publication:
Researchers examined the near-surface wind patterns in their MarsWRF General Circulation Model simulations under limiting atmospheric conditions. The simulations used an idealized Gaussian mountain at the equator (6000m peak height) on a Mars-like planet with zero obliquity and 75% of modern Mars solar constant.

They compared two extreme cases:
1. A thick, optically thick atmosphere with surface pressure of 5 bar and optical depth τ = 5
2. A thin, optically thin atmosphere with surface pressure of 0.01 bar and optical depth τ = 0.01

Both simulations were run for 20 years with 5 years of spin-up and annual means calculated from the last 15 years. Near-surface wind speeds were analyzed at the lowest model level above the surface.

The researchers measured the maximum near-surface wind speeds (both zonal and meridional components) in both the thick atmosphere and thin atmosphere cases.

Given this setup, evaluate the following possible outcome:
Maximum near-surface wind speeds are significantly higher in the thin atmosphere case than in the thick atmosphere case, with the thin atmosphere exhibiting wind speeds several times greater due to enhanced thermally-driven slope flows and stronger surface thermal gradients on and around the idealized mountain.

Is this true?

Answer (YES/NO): YES